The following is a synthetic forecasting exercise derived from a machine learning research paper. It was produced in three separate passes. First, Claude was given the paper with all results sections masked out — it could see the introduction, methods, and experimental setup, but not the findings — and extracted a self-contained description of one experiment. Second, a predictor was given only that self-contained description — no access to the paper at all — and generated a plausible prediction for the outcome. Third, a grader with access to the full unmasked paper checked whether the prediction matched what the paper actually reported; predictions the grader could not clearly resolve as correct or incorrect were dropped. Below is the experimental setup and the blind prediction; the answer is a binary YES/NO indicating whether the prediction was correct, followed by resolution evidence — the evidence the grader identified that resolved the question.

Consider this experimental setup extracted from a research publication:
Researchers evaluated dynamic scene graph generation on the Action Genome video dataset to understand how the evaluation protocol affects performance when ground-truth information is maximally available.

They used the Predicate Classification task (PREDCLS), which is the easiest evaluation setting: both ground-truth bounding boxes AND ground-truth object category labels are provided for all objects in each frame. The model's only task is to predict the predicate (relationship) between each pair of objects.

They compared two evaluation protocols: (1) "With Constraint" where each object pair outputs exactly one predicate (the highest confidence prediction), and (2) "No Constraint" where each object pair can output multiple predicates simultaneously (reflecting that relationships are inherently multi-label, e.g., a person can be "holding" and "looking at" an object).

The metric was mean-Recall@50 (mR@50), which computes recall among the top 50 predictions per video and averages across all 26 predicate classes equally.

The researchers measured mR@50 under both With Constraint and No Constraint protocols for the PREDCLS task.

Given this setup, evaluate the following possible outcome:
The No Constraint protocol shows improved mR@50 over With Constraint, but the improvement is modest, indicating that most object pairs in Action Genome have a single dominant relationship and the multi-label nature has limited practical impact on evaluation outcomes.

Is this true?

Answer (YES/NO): NO